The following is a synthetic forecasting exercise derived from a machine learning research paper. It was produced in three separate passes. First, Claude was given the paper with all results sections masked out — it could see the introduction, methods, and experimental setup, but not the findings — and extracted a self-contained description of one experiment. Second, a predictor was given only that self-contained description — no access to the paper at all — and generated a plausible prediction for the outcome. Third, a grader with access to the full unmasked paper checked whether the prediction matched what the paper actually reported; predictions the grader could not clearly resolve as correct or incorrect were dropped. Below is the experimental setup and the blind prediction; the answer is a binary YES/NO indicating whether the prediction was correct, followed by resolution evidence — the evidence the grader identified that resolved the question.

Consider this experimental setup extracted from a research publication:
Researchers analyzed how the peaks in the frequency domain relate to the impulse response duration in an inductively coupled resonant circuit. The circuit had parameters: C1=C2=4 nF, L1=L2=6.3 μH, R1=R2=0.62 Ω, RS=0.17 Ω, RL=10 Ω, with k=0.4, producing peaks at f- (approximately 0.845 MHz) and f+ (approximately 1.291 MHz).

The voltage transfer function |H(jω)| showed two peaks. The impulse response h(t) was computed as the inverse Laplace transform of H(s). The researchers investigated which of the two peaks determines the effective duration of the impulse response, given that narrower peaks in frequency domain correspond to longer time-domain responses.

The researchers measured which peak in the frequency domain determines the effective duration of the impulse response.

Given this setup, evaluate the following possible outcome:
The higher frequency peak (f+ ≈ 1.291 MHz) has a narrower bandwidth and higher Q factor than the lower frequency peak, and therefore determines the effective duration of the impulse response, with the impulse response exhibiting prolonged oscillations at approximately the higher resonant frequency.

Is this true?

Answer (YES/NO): NO